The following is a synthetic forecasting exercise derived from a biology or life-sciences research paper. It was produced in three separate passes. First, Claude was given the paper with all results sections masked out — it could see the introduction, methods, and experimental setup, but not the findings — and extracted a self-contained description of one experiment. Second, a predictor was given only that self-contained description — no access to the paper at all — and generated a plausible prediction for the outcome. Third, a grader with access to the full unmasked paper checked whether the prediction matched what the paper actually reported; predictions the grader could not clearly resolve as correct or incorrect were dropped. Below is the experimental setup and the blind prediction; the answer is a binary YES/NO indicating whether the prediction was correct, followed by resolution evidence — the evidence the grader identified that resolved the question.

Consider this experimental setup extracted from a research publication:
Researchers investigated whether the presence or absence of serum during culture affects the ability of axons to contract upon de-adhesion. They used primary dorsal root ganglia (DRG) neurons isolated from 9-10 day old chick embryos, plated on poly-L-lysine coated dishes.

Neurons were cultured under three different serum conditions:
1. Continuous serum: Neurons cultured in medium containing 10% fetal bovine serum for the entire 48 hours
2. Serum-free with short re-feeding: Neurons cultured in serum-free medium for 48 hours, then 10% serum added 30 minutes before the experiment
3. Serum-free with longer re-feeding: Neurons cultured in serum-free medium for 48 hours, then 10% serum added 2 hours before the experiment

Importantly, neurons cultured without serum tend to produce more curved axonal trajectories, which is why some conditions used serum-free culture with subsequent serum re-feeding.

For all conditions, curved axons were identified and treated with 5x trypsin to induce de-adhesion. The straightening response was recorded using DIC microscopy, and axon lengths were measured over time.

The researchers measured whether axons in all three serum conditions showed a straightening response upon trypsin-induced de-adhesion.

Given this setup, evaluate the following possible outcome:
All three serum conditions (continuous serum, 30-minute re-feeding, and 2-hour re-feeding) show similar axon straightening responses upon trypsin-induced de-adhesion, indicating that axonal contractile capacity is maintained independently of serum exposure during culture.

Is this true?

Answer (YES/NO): YES